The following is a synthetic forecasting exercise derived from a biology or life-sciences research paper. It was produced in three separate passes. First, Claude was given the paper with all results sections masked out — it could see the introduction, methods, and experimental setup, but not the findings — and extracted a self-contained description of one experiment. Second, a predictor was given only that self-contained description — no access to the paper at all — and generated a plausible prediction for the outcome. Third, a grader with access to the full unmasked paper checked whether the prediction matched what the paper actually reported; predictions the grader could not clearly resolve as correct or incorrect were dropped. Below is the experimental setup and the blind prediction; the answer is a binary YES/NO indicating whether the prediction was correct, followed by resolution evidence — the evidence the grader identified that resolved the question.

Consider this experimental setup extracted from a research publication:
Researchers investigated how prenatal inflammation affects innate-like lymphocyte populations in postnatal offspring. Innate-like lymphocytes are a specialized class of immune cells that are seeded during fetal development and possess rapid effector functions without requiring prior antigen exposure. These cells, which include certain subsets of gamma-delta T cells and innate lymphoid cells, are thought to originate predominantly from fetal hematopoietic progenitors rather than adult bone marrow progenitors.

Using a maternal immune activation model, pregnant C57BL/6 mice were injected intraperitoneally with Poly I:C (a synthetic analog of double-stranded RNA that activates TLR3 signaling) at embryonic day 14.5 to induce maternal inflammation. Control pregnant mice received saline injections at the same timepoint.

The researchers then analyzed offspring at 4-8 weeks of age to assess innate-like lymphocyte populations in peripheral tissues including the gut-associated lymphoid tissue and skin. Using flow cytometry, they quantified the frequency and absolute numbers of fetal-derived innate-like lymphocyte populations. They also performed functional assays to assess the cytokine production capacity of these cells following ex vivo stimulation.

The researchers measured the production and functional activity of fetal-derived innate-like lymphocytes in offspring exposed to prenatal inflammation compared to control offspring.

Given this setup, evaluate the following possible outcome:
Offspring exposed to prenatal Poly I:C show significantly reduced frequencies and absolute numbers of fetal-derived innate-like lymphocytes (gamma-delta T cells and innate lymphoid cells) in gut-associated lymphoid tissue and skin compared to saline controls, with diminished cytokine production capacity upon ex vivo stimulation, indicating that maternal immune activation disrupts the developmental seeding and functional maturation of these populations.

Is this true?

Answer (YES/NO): NO